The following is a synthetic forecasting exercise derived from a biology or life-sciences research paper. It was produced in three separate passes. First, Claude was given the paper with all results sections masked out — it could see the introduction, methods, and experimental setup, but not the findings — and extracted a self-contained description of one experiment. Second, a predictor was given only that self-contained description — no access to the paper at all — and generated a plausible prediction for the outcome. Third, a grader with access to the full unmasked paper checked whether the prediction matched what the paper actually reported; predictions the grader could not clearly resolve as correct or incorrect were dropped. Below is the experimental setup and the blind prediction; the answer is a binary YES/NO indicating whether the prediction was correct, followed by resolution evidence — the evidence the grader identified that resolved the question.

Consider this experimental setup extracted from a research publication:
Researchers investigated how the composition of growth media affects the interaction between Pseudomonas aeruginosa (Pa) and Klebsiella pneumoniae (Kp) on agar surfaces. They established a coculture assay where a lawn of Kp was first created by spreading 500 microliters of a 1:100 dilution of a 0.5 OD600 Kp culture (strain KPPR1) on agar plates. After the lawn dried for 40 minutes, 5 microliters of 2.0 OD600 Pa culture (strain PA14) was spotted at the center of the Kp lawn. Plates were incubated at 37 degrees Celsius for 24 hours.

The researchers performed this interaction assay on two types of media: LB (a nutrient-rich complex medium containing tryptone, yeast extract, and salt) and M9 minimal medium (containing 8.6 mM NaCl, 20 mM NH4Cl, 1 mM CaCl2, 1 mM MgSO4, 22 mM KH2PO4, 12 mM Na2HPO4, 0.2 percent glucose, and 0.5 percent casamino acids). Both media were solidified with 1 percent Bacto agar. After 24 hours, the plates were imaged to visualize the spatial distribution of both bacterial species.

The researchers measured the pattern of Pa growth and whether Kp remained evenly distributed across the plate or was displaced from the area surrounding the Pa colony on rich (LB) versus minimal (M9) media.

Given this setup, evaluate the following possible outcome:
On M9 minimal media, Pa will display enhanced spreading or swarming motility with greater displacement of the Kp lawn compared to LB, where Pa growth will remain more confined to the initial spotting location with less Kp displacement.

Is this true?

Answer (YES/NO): YES